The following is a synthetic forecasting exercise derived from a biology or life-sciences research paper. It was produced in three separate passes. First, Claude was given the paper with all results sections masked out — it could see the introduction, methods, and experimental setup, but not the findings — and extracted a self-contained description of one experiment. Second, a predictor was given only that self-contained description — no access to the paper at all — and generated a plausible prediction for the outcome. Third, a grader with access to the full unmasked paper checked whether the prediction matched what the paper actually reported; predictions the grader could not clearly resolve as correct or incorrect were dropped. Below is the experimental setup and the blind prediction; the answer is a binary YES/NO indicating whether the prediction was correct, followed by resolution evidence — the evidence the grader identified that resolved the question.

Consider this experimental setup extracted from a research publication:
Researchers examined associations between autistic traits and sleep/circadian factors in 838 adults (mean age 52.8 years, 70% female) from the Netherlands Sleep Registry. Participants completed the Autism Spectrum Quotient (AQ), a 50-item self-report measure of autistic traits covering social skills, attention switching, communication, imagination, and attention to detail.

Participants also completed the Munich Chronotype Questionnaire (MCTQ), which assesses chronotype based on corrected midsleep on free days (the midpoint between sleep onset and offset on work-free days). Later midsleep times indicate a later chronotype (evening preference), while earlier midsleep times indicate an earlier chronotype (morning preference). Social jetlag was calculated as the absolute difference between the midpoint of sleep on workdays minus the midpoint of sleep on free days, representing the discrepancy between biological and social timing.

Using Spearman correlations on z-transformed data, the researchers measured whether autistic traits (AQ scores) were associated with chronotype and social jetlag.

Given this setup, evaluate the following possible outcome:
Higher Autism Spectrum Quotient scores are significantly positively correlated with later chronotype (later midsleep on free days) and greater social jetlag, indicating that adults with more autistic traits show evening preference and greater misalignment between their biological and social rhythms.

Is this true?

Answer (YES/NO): NO